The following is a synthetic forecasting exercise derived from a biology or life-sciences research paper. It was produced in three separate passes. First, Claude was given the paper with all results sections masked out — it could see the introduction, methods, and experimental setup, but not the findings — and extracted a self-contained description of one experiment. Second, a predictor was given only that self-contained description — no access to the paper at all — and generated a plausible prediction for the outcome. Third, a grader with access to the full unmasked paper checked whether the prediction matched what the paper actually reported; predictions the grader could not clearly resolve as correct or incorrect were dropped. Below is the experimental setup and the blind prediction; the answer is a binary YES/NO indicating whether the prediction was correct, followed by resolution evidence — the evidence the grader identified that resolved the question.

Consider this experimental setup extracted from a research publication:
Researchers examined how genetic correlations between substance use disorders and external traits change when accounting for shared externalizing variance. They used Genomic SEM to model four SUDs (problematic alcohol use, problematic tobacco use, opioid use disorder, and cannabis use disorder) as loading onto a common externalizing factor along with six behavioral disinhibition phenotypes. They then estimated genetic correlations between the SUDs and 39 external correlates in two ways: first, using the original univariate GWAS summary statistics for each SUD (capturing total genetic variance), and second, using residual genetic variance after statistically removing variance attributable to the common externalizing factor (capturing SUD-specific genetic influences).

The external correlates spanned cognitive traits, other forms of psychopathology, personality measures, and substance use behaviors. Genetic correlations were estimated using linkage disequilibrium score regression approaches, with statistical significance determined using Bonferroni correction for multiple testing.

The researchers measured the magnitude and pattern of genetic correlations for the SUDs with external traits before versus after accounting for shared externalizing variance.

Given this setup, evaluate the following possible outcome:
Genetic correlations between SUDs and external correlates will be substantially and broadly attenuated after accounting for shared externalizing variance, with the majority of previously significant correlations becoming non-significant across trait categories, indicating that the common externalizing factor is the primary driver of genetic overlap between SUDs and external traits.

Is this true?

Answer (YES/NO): NO